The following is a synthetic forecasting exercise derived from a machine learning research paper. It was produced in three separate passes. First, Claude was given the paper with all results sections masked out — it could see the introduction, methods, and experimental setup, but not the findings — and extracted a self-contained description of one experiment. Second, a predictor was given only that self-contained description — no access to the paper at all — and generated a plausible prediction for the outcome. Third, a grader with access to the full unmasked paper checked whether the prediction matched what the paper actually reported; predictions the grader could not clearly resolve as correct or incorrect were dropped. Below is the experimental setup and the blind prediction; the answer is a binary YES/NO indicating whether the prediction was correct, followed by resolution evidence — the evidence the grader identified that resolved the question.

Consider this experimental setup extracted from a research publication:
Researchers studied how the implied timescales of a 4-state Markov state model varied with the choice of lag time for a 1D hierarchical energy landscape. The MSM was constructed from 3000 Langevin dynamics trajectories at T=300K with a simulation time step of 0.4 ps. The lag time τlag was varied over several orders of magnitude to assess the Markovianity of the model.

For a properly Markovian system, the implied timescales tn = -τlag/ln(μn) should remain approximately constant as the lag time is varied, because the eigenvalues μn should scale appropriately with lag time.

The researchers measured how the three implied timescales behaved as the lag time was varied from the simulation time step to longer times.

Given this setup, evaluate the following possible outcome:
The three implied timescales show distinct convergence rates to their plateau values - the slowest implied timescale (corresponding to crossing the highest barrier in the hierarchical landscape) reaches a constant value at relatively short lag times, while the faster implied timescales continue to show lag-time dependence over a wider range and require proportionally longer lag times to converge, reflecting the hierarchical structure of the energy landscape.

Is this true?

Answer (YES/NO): NO